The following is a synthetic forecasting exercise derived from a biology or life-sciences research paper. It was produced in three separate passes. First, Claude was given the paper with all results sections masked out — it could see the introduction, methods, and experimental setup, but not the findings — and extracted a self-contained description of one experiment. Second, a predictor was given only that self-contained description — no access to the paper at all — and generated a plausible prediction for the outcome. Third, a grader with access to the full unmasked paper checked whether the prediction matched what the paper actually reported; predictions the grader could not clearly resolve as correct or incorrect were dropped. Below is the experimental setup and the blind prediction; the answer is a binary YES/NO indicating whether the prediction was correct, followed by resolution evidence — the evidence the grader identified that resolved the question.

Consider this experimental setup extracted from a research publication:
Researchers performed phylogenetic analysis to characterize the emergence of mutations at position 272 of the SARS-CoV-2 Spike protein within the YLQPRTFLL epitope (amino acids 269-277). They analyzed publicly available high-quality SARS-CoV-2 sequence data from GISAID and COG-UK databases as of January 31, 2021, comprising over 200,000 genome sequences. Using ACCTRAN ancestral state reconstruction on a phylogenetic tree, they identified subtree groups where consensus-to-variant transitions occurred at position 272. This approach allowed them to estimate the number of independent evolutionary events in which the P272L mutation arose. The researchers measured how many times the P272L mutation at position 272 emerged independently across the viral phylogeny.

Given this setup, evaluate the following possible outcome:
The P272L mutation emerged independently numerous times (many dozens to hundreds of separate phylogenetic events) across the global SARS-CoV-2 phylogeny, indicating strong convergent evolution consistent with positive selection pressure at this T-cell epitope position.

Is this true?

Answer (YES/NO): NO